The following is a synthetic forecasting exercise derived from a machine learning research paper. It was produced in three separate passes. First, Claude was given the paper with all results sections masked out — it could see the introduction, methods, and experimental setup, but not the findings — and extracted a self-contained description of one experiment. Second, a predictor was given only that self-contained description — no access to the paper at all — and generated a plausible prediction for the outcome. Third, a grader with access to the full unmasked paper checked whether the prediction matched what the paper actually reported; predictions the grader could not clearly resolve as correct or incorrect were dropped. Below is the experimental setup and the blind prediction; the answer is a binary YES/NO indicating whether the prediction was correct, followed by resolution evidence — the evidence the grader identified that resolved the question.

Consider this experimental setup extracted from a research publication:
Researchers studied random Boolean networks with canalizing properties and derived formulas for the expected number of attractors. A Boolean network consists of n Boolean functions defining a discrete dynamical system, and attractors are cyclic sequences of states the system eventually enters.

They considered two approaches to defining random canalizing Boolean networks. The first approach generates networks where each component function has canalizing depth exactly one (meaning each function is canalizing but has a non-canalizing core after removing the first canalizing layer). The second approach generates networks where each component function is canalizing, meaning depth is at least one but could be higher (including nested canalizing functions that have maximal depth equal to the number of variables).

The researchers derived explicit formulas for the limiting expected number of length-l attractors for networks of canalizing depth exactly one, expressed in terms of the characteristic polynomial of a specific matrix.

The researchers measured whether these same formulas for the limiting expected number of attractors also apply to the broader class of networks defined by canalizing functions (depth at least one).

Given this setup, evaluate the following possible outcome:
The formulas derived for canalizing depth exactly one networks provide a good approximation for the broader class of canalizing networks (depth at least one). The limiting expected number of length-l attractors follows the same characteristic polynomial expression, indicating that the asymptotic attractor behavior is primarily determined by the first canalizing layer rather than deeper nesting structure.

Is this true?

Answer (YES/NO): YES